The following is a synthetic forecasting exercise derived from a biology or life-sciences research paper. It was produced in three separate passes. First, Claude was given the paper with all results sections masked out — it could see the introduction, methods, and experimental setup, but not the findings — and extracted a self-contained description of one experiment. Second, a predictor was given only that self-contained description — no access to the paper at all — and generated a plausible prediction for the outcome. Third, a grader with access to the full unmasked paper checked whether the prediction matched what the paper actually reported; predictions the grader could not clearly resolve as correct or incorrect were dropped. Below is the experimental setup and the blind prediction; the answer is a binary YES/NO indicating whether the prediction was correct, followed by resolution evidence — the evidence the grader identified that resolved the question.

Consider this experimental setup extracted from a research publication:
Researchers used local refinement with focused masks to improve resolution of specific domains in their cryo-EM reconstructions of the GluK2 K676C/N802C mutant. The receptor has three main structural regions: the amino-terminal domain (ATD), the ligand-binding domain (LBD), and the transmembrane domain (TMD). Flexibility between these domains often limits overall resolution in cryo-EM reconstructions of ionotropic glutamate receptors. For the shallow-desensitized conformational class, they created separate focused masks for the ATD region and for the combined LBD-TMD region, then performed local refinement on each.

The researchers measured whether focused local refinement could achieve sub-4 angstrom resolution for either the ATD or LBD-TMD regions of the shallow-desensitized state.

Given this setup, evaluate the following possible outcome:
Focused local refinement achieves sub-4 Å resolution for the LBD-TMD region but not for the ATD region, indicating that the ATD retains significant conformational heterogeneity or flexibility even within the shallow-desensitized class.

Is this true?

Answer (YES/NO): NO